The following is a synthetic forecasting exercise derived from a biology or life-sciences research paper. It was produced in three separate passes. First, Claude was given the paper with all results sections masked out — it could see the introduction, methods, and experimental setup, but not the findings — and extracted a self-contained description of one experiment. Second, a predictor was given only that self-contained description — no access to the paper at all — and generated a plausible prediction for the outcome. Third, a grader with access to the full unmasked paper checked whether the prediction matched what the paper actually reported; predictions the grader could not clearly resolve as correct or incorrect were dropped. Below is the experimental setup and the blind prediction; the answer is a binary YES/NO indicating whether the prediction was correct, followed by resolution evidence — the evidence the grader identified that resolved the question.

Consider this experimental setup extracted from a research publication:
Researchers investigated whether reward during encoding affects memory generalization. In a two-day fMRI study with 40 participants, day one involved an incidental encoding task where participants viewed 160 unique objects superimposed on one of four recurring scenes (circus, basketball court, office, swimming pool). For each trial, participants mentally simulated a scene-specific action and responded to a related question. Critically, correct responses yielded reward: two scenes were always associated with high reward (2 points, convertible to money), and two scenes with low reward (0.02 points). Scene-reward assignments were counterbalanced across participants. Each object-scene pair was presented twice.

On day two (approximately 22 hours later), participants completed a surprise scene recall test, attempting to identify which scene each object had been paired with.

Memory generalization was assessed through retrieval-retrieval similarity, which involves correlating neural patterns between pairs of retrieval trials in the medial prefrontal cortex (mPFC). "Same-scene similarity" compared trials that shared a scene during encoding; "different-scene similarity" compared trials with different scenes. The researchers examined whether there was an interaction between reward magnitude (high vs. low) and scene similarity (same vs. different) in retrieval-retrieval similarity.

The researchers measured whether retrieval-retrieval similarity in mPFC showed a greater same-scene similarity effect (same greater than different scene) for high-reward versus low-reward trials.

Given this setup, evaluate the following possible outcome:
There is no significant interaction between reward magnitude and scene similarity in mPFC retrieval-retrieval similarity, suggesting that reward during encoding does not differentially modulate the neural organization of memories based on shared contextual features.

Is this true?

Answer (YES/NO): YES